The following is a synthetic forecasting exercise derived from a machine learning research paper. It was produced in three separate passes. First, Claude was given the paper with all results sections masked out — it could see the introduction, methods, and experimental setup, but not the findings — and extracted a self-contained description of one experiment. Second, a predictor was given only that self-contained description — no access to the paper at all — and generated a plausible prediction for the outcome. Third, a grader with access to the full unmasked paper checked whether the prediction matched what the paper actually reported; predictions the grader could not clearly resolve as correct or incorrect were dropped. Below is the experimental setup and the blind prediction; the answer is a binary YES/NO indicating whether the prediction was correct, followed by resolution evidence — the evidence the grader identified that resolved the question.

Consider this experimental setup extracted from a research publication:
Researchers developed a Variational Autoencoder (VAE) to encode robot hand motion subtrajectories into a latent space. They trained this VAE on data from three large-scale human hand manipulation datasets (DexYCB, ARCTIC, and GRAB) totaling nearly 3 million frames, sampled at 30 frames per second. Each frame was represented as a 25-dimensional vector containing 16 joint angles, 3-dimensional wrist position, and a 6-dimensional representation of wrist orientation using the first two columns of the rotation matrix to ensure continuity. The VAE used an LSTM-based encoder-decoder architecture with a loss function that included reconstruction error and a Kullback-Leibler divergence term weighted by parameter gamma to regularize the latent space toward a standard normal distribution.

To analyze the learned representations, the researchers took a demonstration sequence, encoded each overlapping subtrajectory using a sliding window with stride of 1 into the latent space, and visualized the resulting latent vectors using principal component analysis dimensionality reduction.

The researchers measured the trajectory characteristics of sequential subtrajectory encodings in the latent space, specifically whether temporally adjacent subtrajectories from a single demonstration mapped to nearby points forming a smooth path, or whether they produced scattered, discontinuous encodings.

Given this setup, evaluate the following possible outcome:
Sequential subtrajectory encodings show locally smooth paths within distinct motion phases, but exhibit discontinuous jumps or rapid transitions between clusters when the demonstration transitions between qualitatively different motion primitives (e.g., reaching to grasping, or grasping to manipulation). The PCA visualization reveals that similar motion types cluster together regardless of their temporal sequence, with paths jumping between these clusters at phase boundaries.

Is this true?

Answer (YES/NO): NO